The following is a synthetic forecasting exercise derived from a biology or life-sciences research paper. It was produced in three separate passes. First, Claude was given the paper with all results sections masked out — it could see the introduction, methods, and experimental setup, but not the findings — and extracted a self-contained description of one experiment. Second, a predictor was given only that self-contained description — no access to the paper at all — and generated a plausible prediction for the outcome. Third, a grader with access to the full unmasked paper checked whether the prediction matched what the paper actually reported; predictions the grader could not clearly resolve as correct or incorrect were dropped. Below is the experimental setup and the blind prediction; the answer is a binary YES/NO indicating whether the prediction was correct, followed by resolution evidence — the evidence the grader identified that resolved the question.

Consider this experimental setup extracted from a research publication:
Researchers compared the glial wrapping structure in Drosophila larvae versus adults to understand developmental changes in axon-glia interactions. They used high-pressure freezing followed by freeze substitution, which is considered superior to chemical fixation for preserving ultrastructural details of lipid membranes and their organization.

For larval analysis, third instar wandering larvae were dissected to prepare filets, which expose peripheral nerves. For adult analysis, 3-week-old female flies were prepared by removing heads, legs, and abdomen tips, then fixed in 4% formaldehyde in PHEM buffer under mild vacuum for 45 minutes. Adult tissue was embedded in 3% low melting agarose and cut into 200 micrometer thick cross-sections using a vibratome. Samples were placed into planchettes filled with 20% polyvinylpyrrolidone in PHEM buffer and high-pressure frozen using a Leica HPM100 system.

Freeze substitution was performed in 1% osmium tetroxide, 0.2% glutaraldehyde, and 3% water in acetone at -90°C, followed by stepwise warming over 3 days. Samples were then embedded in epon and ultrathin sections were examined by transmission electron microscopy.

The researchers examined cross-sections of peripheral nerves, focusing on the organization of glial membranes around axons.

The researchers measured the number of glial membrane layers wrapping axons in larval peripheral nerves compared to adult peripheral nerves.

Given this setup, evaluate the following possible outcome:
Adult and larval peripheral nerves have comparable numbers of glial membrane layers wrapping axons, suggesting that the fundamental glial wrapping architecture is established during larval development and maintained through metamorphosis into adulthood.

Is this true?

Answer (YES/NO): NO